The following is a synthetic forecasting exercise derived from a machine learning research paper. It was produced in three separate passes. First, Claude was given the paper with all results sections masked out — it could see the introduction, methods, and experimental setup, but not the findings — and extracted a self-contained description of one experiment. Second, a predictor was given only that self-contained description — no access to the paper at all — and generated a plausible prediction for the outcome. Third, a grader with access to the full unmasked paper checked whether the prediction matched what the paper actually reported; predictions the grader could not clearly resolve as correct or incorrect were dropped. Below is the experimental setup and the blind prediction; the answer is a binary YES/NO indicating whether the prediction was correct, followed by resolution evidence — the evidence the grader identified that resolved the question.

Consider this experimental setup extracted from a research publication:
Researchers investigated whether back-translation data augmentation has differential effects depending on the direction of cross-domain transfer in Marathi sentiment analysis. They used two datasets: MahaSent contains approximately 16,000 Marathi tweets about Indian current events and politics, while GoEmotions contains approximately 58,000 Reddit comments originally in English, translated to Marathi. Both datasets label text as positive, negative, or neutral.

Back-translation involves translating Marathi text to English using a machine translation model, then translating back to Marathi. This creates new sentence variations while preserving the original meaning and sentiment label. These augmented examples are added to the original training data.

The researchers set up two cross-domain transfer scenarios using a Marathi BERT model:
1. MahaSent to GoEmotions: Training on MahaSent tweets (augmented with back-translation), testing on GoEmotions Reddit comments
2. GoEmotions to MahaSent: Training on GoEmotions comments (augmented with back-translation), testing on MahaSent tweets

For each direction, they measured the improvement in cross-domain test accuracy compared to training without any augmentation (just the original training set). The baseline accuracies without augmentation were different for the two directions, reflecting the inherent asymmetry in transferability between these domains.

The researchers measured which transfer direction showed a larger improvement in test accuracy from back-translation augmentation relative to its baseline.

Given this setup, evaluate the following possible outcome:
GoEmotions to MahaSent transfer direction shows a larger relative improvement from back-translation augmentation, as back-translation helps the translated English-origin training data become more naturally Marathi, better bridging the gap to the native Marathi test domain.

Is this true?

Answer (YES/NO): YES